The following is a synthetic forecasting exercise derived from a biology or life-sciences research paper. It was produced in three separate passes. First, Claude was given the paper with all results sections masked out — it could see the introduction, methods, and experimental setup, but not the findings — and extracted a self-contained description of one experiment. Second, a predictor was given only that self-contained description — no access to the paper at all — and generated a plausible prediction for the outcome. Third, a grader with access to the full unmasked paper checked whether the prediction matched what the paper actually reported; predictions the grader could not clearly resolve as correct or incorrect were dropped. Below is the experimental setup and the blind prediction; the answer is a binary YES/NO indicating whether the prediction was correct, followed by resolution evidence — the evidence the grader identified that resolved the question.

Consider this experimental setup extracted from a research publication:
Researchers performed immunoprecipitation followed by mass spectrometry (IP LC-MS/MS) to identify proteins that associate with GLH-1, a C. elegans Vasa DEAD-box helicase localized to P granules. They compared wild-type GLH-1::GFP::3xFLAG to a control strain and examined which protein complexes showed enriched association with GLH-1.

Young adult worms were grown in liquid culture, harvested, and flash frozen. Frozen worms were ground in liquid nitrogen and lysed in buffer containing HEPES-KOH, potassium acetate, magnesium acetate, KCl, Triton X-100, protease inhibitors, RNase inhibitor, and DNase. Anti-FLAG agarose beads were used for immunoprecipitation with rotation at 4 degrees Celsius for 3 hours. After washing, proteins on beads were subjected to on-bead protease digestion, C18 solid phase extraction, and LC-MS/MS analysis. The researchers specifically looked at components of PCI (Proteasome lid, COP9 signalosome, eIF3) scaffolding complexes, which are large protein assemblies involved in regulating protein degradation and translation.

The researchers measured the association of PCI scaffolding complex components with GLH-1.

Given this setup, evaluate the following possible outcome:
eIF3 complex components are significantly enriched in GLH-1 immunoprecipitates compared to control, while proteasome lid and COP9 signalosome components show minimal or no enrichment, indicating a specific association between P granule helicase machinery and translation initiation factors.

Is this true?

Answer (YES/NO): NO